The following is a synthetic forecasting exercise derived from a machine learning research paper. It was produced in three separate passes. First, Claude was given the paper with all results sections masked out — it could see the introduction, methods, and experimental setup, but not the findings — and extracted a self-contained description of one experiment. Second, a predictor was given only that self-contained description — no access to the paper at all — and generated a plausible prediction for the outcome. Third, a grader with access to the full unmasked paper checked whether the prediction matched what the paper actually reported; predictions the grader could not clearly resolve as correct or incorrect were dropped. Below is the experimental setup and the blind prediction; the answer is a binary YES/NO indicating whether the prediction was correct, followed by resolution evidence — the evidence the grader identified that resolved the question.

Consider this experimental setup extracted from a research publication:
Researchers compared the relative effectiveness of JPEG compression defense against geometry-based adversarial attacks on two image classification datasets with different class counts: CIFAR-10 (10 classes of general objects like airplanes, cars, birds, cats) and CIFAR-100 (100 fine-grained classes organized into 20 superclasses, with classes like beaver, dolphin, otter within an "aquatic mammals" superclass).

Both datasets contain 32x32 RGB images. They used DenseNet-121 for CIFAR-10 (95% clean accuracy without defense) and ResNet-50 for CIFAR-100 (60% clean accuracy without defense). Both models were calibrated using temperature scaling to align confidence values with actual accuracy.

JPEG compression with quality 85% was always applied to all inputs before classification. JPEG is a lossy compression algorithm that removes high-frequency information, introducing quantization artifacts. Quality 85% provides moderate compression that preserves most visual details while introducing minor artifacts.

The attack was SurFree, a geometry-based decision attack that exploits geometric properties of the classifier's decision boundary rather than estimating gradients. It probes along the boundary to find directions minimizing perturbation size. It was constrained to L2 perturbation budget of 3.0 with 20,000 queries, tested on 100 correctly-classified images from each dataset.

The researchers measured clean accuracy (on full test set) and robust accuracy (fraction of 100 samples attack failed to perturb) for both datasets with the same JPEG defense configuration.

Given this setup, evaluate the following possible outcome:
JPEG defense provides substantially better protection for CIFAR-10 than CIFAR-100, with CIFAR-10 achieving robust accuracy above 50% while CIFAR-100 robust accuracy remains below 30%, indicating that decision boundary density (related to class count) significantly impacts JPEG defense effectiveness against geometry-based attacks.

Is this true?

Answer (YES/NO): NO